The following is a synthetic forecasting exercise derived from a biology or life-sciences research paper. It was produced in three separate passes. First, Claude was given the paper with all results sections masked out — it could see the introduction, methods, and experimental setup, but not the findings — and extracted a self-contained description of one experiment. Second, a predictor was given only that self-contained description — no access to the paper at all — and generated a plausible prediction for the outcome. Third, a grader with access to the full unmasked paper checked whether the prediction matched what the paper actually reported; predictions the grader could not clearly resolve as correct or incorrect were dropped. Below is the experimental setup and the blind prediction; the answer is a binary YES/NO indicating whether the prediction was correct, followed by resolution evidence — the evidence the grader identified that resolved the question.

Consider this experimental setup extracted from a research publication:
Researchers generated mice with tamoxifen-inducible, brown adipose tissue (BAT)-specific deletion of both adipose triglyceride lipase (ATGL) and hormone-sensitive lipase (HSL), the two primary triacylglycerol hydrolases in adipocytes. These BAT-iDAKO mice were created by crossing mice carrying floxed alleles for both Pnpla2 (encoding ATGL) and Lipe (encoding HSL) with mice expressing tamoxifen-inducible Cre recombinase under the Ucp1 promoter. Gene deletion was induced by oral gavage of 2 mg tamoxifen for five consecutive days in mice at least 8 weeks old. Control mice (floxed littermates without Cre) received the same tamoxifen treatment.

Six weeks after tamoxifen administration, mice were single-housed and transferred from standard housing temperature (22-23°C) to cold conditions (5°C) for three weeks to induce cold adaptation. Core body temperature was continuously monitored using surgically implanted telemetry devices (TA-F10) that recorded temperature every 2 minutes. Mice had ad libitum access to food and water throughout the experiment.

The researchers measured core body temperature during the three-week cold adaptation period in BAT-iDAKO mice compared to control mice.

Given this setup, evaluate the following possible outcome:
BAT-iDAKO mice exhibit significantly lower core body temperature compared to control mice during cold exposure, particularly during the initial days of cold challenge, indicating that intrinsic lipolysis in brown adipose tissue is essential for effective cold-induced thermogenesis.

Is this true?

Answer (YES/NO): NO